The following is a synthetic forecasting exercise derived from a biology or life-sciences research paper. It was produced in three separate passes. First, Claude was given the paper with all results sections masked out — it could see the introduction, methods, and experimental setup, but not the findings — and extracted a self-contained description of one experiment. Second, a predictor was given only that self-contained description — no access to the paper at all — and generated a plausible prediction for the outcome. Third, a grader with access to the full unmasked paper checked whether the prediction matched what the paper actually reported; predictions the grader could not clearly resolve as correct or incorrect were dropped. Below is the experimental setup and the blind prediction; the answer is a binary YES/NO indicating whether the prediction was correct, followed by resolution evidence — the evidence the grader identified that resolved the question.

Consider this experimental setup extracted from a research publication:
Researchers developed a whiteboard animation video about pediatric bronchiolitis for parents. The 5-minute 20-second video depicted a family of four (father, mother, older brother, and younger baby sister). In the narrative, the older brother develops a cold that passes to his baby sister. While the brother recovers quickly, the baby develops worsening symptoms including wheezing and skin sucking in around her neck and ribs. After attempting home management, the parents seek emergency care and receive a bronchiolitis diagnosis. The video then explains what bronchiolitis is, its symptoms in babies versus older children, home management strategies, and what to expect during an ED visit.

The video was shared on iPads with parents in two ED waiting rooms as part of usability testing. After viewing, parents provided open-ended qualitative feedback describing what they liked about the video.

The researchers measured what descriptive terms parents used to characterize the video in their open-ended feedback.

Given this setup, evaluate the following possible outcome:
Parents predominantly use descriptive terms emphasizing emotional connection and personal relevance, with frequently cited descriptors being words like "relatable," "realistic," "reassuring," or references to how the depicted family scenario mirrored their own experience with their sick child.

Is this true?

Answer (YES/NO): NO